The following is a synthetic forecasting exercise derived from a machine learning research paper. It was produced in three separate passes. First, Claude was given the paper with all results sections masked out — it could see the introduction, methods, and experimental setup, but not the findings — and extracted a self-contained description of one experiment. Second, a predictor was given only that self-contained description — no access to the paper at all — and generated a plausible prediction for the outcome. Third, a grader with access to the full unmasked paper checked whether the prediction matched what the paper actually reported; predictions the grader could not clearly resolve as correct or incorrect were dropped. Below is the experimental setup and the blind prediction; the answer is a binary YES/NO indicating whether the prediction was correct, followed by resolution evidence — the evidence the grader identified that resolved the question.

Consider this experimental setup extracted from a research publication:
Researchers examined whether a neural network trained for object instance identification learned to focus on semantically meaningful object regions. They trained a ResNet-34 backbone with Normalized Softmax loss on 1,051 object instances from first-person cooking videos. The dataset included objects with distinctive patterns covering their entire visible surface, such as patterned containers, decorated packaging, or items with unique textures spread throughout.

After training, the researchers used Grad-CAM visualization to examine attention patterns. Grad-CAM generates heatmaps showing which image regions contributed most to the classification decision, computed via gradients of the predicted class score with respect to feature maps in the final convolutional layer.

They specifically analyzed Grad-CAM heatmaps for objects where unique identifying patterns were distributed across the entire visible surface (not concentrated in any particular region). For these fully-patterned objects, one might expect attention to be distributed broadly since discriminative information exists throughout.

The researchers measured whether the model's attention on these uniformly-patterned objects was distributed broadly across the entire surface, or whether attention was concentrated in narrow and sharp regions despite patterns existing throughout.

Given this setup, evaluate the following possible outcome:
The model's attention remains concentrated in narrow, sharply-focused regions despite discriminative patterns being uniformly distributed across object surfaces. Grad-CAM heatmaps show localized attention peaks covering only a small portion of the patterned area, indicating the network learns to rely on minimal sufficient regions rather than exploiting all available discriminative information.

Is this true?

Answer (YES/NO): YES